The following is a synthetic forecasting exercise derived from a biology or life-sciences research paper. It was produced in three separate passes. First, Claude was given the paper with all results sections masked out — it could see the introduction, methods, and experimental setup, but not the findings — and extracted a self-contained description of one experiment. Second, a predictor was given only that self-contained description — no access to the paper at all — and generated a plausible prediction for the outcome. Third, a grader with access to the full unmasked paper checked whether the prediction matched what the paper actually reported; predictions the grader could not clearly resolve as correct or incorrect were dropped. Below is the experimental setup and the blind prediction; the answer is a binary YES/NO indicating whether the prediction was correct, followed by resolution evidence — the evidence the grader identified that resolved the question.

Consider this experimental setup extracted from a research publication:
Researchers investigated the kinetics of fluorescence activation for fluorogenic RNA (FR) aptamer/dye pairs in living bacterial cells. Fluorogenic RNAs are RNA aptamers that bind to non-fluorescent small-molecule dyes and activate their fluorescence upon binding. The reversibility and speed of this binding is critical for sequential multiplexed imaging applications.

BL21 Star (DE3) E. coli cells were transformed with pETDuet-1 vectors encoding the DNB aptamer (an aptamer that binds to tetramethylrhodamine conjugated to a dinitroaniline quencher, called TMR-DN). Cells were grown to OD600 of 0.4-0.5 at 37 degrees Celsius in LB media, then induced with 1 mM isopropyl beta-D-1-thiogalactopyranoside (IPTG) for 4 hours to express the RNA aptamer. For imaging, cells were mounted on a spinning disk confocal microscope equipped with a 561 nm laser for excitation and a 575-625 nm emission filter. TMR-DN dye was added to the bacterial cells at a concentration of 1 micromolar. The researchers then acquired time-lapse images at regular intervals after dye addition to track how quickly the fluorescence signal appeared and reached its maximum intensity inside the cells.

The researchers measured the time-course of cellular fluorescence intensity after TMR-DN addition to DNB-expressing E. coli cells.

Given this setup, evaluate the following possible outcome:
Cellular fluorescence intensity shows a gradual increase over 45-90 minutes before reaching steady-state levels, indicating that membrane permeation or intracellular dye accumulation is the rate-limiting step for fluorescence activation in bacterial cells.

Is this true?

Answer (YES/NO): NO